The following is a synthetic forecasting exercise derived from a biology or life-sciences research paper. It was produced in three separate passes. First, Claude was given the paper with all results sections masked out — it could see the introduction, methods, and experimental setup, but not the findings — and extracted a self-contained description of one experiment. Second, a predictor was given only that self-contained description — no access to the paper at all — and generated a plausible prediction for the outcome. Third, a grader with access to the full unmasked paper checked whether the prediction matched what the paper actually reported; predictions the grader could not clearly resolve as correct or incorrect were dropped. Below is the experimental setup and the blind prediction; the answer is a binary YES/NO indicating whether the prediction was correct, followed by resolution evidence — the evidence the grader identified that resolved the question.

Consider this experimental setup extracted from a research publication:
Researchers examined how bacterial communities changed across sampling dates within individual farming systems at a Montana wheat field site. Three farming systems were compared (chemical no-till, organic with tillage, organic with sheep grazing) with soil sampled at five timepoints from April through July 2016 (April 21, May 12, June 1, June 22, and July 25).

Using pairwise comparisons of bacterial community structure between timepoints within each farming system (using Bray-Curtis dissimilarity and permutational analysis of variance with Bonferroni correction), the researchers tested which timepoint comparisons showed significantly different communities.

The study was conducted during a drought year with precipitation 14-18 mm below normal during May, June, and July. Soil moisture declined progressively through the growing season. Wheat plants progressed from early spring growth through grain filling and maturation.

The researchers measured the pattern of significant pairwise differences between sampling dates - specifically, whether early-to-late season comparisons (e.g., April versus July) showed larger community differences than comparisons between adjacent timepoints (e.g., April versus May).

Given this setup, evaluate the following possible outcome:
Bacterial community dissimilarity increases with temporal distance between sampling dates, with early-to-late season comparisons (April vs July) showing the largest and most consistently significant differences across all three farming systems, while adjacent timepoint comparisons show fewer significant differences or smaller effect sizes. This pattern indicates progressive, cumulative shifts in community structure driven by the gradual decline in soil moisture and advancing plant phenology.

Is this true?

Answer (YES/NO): NO